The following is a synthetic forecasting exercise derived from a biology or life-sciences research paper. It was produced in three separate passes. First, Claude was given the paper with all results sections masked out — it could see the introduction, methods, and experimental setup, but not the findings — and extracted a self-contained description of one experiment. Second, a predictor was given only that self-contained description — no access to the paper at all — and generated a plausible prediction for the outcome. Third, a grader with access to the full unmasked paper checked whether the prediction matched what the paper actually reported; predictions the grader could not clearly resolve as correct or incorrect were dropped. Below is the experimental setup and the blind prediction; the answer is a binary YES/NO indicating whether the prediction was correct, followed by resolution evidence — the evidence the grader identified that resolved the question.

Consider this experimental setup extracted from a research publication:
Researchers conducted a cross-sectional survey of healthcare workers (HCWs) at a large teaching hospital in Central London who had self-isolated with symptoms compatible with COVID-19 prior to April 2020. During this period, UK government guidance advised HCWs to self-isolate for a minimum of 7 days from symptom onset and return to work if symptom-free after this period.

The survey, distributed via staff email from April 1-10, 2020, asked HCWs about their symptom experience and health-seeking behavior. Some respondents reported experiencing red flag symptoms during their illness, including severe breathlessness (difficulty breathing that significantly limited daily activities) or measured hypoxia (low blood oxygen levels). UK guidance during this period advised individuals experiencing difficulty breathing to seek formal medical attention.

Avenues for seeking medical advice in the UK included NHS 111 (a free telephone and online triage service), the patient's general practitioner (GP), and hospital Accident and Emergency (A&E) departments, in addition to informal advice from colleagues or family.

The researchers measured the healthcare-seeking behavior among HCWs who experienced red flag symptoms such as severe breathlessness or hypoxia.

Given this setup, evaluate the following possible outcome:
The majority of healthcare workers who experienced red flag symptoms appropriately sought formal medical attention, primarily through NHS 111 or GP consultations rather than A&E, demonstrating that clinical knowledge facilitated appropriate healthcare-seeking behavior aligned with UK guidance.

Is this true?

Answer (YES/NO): NO